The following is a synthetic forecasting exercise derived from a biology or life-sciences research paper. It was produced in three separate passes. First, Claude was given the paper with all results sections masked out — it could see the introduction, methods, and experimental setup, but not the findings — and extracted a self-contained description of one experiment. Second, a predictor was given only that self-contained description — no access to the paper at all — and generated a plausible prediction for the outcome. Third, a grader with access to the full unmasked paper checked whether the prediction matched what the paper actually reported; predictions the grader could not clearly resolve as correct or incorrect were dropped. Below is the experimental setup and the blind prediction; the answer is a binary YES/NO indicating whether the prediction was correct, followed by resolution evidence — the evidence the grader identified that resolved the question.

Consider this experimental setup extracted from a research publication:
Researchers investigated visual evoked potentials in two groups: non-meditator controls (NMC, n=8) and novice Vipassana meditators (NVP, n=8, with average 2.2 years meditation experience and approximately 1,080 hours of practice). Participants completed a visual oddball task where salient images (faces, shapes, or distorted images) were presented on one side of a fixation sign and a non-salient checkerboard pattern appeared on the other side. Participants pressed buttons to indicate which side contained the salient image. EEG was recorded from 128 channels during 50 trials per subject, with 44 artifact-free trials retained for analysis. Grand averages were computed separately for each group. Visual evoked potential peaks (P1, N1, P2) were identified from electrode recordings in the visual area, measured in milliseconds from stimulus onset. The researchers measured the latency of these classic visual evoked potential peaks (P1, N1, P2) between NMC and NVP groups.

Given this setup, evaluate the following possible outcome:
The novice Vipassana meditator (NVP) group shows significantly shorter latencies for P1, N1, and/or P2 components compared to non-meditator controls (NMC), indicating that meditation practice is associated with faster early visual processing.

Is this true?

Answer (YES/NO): NO